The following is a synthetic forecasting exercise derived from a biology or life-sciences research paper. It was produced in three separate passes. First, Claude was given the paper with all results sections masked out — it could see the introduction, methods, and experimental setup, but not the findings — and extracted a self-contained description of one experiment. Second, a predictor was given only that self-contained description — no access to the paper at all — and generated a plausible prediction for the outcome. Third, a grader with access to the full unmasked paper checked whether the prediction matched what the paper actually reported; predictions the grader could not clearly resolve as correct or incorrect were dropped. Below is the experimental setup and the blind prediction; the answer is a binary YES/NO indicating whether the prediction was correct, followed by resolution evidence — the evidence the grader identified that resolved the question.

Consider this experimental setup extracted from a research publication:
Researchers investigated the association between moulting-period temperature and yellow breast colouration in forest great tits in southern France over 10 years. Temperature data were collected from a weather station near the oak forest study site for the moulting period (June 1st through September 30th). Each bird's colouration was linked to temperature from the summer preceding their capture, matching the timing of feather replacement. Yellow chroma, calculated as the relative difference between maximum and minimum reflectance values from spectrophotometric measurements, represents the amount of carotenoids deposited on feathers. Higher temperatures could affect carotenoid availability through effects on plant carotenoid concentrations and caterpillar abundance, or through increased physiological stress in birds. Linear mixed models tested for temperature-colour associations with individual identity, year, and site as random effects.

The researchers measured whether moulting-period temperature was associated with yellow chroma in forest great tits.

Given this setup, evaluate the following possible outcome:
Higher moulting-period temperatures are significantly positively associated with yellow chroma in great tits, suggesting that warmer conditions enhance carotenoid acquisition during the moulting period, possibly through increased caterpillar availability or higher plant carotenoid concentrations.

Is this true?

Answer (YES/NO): NO